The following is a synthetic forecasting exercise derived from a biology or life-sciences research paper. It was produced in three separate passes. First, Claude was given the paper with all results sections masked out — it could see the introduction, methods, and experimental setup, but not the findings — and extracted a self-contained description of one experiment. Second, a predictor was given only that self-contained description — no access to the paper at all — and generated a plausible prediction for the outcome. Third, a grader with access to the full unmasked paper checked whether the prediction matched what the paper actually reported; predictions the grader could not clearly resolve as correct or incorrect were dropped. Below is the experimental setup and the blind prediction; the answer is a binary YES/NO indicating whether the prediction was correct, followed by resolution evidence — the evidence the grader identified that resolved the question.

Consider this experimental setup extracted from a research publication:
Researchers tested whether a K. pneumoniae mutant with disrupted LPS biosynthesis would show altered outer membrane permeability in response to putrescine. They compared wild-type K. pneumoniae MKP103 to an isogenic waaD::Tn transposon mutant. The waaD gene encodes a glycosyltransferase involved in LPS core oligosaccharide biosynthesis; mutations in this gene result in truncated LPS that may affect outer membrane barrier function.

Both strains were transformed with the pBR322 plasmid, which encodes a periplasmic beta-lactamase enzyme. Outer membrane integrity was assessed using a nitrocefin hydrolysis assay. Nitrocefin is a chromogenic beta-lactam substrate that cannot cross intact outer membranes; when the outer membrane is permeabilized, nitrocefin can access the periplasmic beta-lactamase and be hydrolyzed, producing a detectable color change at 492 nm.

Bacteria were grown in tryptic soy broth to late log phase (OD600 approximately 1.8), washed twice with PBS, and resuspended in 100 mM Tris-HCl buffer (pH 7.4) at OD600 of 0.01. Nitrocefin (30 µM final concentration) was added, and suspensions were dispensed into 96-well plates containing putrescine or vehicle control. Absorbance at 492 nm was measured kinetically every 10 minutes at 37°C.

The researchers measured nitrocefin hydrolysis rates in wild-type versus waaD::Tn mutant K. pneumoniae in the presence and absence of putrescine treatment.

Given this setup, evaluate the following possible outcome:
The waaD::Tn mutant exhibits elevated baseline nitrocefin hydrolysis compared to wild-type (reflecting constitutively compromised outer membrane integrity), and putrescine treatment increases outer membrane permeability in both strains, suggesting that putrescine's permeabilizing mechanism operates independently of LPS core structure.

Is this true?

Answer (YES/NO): NO